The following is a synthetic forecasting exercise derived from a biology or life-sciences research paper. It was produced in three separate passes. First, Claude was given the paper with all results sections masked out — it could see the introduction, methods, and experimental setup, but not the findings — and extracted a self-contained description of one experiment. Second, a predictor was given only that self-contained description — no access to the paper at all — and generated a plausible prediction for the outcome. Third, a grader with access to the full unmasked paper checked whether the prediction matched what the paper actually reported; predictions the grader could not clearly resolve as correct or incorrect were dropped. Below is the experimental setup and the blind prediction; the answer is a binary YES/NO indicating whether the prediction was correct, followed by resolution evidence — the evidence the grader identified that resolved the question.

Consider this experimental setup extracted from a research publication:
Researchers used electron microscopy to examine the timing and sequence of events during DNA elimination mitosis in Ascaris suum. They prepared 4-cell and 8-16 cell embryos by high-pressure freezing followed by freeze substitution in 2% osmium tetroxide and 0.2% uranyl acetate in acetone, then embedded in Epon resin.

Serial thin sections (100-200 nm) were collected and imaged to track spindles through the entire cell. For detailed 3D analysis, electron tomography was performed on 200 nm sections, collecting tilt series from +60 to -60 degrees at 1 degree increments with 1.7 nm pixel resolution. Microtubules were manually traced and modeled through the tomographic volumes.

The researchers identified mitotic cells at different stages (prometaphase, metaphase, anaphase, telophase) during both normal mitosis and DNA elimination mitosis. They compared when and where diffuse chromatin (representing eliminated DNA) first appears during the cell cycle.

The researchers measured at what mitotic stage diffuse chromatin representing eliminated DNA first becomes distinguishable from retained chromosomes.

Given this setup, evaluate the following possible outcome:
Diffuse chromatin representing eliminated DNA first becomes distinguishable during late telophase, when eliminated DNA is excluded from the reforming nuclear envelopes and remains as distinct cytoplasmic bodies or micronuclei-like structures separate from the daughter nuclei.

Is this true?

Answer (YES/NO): NO